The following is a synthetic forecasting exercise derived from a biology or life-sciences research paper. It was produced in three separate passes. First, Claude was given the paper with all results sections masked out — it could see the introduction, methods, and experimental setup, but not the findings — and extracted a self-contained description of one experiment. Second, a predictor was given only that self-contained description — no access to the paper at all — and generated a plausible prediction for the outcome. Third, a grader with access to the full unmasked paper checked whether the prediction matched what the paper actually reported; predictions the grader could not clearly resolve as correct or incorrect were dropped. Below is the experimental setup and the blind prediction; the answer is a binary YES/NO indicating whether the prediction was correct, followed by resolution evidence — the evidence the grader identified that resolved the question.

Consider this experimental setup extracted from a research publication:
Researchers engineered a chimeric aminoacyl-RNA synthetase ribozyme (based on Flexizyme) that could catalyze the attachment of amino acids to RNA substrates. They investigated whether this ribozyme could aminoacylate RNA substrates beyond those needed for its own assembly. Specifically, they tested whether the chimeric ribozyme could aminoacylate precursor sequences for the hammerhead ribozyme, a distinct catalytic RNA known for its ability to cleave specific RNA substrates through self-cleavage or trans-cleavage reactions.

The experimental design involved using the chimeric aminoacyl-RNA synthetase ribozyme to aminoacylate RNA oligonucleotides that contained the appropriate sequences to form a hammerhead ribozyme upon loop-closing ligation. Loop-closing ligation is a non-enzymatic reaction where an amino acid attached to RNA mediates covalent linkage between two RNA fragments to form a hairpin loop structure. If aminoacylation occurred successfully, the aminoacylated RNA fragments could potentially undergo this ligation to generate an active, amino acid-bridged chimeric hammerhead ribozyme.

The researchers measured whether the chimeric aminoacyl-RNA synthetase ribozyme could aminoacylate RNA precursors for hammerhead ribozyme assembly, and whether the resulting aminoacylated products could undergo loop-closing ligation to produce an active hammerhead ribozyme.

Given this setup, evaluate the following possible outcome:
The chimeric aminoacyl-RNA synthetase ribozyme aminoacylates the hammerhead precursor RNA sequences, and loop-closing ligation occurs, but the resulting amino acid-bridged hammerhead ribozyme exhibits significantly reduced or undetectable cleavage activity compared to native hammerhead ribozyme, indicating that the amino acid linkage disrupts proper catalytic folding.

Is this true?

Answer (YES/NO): NO